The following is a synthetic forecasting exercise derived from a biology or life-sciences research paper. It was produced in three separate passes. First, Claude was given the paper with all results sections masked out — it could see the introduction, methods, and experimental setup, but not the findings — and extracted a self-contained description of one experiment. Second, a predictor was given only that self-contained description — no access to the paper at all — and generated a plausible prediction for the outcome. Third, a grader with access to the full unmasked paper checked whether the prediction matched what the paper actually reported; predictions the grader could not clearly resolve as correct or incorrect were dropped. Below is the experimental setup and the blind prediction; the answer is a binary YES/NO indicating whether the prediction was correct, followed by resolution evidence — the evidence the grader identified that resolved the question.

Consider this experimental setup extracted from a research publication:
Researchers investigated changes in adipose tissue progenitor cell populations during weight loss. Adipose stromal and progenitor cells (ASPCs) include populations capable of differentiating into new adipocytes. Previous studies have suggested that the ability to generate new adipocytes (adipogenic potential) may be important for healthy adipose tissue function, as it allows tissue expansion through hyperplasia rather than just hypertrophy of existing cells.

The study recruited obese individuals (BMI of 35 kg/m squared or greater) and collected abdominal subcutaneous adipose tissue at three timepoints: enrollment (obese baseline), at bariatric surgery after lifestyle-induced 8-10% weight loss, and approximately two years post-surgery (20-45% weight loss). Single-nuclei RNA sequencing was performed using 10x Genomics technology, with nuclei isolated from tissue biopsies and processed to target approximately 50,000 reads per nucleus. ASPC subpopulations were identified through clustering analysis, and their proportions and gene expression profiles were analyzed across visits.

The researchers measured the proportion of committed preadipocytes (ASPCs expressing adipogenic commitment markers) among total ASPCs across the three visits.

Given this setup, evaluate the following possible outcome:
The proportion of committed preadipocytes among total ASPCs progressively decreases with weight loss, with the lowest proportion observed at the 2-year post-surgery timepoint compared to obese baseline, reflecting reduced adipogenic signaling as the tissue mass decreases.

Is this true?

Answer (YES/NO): NO